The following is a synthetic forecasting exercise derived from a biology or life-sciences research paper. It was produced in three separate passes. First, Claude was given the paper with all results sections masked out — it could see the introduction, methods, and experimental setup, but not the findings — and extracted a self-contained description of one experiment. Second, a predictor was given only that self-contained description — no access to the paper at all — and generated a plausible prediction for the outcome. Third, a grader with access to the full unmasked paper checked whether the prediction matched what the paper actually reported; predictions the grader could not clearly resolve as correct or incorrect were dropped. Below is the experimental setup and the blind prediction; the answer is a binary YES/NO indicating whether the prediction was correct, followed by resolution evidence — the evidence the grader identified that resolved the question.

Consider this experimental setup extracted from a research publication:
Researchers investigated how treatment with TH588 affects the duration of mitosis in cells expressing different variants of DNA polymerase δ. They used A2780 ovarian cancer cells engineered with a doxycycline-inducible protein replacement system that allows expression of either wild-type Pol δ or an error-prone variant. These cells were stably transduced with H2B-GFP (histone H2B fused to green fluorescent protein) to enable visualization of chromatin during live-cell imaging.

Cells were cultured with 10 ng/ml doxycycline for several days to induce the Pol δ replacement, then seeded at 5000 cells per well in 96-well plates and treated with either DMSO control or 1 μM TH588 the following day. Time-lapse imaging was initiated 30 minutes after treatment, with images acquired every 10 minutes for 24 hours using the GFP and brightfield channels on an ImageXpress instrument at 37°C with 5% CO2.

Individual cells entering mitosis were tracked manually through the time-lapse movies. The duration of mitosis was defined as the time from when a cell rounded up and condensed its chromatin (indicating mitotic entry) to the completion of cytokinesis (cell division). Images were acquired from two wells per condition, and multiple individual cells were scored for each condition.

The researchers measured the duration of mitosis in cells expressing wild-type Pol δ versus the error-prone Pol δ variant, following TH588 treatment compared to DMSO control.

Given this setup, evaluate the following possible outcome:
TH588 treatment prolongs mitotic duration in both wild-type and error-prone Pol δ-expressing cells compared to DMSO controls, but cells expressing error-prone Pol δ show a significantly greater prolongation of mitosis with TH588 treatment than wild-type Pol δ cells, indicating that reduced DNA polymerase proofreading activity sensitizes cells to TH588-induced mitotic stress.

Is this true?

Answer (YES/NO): NO